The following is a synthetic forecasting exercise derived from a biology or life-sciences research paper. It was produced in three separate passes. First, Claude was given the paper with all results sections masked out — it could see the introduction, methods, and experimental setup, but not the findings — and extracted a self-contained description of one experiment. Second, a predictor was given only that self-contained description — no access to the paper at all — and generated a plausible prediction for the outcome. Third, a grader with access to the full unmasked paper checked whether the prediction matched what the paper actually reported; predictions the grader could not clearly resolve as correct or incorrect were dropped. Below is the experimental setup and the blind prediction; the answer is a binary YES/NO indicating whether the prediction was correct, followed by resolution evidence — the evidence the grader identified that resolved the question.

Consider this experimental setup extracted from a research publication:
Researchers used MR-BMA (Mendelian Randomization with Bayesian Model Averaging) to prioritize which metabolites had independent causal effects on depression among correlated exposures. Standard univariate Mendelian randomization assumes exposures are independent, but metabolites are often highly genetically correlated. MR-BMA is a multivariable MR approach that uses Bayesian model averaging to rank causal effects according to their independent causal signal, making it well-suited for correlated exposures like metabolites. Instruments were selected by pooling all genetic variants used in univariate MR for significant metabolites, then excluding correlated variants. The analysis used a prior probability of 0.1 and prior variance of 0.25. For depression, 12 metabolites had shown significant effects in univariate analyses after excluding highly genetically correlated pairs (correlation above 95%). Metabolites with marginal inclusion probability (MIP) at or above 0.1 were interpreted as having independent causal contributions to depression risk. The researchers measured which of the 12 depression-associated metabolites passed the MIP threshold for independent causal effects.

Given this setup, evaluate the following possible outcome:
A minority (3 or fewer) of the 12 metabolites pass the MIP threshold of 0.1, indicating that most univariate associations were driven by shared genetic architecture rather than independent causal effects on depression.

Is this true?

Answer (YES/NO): YES